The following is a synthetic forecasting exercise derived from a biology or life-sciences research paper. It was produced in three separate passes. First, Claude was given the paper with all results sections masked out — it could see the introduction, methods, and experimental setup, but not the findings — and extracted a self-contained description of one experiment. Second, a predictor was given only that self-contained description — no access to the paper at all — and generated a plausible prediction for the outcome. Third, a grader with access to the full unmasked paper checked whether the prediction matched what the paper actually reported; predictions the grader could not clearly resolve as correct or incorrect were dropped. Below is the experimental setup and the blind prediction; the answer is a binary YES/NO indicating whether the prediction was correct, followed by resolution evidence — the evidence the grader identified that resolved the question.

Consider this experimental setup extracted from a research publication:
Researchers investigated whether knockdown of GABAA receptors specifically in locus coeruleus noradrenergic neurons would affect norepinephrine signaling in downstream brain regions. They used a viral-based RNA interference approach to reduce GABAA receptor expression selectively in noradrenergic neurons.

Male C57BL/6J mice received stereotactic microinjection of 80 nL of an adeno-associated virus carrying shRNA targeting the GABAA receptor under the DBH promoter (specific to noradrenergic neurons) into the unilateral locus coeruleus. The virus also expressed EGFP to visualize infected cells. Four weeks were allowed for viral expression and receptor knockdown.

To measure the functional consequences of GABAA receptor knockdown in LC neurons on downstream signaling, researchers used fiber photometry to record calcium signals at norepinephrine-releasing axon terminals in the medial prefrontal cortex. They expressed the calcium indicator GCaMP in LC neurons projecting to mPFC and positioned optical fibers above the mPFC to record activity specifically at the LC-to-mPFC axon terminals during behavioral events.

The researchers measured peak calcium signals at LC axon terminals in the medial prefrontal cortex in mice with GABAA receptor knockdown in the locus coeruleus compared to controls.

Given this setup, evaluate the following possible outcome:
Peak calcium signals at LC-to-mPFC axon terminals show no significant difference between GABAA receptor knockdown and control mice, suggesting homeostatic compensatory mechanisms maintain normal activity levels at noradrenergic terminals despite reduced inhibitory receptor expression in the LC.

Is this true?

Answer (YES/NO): NO